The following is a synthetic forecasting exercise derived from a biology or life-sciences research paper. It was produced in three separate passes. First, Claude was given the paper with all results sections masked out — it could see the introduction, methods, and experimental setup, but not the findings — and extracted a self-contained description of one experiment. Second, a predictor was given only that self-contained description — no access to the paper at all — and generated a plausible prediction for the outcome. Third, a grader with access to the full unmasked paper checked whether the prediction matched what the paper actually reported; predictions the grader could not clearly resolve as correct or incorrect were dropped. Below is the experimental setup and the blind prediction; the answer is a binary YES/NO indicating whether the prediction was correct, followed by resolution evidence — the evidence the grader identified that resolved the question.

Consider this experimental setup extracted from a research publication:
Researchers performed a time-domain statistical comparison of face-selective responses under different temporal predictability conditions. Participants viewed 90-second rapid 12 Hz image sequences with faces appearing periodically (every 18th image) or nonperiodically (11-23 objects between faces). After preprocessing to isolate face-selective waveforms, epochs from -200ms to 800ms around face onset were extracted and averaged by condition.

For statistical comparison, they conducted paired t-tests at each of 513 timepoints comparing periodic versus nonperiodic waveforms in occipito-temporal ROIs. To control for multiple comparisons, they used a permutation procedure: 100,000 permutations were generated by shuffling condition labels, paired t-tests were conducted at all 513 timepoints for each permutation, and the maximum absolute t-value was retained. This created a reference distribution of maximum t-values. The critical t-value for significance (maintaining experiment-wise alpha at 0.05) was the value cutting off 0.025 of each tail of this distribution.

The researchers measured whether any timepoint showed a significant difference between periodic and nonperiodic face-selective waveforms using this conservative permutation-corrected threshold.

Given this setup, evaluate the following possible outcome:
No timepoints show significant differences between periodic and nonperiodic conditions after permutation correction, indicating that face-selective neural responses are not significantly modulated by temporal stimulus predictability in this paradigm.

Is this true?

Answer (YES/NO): YES